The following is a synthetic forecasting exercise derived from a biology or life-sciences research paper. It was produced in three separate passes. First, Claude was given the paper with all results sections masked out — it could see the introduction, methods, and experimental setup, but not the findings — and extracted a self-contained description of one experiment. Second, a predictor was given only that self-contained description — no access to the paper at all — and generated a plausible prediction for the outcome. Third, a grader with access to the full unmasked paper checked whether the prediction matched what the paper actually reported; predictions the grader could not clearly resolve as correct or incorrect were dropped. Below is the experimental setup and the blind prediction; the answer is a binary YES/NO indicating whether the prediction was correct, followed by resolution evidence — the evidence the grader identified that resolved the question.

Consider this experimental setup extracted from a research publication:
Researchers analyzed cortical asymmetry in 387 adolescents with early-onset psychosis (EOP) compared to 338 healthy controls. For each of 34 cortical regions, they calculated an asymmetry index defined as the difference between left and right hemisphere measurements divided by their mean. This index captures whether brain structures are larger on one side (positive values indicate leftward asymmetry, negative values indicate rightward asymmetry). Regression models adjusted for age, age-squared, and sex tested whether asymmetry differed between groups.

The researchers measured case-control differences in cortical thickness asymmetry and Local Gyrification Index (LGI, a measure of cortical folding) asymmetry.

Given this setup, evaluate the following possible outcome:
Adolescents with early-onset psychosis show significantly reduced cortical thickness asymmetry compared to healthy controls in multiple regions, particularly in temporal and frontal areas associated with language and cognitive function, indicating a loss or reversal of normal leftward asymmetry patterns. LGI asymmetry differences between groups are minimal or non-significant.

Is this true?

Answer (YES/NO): NO